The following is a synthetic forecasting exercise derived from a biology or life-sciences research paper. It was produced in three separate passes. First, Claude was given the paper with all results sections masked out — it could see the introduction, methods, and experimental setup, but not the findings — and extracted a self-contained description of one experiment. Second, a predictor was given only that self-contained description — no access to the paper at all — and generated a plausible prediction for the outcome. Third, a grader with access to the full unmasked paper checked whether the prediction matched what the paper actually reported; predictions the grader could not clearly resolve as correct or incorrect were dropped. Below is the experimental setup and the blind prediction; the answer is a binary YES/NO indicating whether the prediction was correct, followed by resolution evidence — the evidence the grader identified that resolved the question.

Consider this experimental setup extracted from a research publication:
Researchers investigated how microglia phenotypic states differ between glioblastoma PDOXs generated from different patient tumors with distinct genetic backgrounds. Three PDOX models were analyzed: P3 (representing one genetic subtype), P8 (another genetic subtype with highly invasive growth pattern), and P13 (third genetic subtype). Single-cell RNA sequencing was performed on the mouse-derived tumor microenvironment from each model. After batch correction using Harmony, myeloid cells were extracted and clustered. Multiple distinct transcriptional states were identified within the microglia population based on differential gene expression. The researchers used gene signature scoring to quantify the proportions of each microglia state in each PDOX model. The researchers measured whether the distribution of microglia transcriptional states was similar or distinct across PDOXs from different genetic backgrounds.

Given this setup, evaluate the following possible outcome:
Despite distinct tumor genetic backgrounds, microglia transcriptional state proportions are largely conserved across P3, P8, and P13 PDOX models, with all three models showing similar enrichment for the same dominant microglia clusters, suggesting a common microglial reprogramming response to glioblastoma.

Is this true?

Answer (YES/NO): NO